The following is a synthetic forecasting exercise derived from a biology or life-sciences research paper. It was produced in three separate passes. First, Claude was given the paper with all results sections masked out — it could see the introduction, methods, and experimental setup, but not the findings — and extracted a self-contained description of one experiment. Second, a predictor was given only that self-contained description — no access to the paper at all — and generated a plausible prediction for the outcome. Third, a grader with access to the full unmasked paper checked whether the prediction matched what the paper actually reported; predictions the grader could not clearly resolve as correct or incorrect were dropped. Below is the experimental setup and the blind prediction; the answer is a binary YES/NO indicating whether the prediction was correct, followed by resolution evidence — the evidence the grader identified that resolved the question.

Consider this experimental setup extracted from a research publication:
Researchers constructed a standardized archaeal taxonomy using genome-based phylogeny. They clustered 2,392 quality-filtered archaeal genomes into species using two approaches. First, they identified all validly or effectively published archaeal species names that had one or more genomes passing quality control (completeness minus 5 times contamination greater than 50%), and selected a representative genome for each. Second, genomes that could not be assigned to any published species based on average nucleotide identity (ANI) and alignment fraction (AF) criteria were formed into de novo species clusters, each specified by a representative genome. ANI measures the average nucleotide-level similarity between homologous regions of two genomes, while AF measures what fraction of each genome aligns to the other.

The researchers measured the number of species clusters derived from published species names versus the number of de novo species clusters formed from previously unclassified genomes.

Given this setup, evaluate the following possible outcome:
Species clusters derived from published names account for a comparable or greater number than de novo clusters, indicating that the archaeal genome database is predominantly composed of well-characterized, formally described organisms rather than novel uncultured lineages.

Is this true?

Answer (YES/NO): NO